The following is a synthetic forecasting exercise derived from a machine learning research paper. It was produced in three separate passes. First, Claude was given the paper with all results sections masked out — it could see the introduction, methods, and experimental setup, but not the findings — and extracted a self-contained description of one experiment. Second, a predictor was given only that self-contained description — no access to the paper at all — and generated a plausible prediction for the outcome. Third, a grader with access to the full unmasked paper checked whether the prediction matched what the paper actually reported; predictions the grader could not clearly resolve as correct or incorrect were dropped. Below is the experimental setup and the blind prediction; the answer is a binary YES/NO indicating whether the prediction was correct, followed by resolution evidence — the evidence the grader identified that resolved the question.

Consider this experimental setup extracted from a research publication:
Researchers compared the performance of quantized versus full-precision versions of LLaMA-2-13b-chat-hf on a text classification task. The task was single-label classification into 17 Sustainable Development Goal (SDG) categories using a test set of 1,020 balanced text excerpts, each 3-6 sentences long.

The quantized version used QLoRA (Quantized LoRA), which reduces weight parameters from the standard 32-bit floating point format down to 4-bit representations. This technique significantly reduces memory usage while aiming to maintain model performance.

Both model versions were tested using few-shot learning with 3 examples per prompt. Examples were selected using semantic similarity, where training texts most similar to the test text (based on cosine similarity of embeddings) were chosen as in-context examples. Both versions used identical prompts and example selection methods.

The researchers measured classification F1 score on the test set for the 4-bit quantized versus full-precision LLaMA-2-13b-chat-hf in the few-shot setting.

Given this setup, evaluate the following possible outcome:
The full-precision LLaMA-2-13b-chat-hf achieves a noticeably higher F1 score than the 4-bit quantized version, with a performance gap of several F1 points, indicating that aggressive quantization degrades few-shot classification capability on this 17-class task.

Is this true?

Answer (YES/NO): NO